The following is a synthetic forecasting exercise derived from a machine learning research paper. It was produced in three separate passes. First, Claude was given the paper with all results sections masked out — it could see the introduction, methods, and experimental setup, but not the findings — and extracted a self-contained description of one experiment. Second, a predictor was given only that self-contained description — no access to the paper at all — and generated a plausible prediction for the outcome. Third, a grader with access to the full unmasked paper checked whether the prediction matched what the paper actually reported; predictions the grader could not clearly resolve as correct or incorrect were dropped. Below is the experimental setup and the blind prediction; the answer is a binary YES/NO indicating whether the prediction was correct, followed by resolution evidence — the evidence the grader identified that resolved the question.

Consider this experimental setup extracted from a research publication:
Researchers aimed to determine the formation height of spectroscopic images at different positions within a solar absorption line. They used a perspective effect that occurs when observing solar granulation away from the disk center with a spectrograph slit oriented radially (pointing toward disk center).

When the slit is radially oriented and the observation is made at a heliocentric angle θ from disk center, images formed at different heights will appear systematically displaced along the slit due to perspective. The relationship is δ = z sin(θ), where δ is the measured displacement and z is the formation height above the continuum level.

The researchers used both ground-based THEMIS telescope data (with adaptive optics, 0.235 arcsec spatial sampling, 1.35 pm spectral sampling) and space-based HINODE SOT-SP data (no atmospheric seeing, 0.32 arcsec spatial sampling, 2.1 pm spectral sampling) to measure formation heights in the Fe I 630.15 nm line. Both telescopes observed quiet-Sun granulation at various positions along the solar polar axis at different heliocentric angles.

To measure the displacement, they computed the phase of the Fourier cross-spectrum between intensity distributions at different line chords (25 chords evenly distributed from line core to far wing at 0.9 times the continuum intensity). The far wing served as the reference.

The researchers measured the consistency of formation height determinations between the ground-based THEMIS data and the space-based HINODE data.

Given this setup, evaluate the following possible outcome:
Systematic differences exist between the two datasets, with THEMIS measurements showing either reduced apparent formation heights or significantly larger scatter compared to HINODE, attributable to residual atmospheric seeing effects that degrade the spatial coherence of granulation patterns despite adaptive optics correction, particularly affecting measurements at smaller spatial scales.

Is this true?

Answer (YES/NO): NO